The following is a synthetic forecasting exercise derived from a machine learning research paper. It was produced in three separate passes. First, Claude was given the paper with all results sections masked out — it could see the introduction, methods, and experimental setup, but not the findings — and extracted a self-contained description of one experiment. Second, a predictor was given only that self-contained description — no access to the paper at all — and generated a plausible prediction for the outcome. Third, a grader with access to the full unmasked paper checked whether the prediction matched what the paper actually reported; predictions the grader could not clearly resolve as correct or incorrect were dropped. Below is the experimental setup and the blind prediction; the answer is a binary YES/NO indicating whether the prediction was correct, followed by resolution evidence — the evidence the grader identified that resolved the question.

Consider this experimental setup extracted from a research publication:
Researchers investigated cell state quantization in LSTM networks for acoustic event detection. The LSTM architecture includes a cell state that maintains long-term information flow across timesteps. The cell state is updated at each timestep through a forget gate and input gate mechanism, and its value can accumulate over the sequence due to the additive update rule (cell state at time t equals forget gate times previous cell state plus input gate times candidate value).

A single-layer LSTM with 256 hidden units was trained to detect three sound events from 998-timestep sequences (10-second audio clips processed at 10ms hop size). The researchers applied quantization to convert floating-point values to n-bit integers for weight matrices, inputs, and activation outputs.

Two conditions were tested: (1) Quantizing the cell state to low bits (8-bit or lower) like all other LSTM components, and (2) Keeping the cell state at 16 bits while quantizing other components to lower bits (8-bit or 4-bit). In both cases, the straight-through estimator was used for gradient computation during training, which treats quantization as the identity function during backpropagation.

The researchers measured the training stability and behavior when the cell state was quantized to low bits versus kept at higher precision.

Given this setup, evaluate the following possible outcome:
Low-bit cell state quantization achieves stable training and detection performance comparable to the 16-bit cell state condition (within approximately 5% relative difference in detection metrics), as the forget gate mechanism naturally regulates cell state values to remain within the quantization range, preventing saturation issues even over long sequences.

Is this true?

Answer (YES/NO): NO